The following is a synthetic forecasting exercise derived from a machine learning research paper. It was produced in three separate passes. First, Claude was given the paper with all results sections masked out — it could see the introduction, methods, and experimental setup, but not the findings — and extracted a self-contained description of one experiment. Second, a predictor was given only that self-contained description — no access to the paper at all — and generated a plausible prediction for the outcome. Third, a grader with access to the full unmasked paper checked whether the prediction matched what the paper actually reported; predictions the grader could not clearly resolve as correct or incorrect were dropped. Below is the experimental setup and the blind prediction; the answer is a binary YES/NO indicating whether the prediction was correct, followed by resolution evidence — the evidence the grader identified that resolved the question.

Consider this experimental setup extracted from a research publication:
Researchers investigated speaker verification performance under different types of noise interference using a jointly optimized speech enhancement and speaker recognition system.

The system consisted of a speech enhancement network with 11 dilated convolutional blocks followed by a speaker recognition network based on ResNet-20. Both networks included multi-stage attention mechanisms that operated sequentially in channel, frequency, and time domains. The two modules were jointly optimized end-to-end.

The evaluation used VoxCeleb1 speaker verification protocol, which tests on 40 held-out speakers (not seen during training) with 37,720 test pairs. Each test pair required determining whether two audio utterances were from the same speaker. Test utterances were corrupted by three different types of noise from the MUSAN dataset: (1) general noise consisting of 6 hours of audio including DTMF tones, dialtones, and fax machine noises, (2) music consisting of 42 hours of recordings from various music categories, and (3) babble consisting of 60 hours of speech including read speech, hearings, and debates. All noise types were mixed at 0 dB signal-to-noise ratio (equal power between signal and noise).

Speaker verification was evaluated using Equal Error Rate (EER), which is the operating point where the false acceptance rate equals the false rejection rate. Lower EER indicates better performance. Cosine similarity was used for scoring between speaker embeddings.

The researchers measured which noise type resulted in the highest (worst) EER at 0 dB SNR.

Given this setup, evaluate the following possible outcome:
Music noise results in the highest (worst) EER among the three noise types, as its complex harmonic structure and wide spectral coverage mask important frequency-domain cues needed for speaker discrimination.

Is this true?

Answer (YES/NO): NO